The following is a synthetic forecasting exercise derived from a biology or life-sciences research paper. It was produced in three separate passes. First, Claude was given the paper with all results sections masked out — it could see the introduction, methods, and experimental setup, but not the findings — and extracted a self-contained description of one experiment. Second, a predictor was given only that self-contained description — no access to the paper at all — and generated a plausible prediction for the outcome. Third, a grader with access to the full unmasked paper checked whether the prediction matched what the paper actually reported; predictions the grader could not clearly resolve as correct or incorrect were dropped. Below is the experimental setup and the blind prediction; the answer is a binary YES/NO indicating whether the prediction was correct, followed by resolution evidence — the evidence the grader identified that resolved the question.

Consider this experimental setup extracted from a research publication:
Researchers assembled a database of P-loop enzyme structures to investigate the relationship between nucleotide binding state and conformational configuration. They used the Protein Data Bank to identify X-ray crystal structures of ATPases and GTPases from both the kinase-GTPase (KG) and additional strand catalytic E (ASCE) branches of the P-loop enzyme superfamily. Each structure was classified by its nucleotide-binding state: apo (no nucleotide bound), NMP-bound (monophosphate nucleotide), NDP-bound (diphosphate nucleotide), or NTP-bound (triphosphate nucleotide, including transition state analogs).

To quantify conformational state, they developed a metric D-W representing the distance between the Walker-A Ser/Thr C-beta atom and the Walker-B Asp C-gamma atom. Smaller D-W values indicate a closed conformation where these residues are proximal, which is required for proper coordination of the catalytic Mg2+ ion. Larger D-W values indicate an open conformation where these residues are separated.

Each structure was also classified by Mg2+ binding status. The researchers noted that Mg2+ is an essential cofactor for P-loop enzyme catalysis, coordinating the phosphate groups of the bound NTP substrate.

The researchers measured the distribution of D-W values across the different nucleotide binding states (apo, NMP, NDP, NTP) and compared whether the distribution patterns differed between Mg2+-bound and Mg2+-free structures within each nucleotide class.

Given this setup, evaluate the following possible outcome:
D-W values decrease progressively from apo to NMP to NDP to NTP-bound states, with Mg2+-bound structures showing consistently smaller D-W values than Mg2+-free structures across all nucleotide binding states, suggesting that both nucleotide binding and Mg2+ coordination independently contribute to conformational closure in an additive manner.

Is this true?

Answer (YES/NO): NO